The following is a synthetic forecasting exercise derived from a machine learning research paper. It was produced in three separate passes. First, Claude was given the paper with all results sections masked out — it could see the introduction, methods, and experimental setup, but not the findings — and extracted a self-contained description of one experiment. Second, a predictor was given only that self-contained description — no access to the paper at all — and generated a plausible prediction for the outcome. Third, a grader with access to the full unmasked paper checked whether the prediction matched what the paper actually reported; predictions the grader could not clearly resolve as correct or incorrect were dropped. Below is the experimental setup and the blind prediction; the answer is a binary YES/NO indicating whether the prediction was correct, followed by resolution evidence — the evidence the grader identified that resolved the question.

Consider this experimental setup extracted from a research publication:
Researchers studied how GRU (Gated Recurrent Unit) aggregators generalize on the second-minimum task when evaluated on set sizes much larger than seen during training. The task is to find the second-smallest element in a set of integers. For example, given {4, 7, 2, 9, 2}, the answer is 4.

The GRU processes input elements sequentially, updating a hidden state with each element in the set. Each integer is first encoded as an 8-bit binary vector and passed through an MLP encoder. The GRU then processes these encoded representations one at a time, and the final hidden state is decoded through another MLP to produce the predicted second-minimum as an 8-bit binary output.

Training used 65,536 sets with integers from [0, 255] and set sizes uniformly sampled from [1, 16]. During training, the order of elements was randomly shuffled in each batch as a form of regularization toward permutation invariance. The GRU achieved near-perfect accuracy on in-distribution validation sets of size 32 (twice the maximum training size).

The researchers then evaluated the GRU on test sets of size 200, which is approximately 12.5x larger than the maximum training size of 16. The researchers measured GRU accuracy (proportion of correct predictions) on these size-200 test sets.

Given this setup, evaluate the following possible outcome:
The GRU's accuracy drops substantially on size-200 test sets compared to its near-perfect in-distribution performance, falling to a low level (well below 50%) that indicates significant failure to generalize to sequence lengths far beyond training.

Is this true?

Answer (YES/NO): NO